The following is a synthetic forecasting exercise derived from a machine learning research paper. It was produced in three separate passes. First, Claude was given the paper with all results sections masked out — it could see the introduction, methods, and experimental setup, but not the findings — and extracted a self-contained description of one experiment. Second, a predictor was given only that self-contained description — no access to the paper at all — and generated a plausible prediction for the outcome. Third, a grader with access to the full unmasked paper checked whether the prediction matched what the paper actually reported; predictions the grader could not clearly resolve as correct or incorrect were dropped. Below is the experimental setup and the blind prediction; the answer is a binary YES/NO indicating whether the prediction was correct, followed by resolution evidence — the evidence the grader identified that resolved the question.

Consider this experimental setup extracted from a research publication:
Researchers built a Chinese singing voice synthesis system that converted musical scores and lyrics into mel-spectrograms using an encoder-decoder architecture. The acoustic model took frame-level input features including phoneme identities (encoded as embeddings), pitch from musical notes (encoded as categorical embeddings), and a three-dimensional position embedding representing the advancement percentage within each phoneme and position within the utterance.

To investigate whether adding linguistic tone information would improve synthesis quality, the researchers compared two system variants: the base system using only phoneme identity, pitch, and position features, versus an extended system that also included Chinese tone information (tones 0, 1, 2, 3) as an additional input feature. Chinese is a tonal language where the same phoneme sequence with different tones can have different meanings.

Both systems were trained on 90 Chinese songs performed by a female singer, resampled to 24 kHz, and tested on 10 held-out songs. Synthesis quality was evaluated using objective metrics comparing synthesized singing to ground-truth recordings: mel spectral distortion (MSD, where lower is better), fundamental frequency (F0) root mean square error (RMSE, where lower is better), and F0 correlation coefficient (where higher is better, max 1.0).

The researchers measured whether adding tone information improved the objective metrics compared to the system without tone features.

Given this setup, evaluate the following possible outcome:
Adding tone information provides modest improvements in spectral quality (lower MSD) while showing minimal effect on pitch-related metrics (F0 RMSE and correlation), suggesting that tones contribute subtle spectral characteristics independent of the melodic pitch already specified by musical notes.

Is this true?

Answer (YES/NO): NO